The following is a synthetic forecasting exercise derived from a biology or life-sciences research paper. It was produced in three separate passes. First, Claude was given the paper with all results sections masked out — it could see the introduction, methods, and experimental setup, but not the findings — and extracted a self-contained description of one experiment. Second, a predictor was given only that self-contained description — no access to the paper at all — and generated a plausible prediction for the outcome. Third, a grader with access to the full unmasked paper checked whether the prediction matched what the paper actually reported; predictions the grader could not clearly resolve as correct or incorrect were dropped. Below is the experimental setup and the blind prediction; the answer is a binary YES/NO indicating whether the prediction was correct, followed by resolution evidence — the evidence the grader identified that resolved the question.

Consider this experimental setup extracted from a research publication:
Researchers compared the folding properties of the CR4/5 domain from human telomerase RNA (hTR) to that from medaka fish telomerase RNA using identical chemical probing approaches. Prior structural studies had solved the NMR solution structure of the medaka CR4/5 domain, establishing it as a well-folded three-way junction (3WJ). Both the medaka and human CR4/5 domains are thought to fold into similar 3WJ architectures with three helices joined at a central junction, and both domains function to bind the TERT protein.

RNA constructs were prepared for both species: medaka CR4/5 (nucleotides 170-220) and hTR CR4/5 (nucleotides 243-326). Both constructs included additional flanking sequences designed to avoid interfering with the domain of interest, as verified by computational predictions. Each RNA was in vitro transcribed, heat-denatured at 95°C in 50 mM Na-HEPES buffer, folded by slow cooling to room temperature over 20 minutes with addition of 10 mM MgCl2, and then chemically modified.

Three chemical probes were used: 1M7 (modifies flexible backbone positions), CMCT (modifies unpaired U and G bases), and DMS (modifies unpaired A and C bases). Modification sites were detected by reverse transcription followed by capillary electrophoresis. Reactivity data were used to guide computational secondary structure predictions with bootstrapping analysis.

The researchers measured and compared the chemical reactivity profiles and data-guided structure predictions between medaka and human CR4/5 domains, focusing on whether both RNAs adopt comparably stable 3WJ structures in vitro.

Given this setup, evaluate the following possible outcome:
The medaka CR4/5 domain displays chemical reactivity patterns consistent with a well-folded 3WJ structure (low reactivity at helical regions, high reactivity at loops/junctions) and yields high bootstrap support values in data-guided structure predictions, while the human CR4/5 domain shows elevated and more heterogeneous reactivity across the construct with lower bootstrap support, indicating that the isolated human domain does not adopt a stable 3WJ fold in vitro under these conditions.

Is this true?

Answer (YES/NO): YES